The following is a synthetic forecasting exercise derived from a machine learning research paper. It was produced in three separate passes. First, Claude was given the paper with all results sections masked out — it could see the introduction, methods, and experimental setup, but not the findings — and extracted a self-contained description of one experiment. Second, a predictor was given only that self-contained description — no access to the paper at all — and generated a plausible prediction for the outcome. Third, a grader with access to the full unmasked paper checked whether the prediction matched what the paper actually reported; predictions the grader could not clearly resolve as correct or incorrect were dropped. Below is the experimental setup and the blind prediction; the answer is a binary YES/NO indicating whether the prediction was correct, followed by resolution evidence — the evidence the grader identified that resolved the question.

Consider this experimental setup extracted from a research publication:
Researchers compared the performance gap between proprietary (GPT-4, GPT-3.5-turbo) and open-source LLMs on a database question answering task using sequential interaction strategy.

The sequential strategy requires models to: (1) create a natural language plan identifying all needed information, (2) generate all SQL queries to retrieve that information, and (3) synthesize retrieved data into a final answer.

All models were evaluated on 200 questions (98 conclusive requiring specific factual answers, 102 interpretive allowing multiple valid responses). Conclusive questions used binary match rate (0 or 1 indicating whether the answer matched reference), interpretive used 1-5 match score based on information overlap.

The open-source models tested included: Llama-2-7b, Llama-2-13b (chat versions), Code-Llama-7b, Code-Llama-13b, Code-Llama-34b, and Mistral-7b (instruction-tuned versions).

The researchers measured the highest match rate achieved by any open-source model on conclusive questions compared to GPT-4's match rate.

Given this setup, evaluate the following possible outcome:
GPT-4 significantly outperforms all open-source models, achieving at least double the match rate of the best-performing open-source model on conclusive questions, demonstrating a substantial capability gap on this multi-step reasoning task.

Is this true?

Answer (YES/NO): NO